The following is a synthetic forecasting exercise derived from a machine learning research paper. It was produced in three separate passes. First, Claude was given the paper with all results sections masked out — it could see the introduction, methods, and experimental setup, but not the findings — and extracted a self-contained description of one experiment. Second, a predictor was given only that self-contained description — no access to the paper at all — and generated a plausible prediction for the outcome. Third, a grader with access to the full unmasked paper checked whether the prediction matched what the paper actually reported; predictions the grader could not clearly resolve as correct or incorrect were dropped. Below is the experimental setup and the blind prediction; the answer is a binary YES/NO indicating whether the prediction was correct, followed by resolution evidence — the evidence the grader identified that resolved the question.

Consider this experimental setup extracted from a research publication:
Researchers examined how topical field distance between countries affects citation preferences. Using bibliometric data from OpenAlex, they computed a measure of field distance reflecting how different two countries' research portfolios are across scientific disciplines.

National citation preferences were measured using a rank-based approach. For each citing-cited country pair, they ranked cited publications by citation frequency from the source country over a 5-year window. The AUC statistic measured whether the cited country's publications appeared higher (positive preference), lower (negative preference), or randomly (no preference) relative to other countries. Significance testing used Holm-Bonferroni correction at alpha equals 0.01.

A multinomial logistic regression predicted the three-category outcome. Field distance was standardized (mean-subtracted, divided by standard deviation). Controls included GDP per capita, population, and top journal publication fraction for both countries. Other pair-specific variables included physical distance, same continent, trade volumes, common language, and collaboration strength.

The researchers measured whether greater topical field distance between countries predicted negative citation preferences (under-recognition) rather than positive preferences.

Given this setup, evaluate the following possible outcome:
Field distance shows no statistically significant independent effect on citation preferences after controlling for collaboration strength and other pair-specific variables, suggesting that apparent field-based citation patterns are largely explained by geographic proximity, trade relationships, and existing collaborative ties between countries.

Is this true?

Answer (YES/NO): NO